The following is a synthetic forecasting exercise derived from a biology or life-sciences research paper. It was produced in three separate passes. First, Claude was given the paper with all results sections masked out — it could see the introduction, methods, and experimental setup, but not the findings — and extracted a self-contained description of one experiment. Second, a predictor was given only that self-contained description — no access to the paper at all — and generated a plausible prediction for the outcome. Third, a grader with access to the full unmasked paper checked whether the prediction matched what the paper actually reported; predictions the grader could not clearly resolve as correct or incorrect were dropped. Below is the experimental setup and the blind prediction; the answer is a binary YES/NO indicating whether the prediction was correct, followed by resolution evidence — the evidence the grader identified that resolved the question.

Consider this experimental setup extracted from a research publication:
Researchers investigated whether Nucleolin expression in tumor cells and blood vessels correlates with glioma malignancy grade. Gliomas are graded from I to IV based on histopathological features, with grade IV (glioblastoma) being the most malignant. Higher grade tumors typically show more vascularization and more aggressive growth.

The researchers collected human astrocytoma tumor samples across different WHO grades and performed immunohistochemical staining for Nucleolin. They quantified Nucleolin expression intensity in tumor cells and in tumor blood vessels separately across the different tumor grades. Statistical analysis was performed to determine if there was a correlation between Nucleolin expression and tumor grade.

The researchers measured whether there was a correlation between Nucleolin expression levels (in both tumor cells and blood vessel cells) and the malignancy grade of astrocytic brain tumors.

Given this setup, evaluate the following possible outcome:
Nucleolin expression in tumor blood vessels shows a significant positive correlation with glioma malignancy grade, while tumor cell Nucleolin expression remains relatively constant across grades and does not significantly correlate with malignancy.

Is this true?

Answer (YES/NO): NO